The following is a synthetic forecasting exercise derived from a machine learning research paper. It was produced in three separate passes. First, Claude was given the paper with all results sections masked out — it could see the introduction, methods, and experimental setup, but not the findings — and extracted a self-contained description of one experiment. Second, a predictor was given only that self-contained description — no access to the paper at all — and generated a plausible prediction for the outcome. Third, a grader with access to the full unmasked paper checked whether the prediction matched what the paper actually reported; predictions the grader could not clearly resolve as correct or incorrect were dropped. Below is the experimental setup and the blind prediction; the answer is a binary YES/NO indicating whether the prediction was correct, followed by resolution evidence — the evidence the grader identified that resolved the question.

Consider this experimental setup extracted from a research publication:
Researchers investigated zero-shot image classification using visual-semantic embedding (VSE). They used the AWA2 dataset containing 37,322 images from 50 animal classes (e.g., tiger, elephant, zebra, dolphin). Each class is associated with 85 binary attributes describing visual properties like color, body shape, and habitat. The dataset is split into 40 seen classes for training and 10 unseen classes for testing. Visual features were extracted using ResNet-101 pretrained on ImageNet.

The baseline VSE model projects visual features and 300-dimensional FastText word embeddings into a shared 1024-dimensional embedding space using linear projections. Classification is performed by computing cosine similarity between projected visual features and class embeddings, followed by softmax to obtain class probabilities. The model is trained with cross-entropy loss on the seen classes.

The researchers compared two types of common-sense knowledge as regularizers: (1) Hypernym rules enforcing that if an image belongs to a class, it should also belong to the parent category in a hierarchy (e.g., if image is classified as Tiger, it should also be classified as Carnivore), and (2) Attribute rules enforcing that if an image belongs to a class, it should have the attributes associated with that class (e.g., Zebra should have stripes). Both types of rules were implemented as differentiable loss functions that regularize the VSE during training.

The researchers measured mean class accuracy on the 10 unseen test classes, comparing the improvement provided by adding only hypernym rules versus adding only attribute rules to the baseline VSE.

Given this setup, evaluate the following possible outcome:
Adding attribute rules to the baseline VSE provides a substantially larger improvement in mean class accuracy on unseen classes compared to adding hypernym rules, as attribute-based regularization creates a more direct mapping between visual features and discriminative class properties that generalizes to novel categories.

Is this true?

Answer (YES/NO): YES